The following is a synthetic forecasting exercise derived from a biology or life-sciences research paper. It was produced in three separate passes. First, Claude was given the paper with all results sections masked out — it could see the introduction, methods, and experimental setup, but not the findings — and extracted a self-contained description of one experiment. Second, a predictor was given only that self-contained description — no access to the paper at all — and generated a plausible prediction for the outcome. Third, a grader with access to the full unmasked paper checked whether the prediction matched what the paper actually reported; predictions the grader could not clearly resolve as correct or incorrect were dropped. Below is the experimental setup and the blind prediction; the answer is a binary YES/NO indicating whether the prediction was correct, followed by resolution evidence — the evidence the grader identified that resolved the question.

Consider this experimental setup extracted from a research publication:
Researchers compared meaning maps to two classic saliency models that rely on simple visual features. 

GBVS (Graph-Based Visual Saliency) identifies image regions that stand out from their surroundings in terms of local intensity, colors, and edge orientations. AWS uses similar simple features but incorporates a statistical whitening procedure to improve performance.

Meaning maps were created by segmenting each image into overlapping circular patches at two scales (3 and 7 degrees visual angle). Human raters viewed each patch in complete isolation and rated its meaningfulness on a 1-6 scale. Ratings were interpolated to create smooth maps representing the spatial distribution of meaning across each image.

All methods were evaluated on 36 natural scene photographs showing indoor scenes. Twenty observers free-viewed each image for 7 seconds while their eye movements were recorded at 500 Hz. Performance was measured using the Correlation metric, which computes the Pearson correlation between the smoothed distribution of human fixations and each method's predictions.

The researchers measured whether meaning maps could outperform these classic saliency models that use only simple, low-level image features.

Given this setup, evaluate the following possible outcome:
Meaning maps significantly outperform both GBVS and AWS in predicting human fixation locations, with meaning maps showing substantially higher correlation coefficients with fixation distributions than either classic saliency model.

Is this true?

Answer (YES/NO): NO